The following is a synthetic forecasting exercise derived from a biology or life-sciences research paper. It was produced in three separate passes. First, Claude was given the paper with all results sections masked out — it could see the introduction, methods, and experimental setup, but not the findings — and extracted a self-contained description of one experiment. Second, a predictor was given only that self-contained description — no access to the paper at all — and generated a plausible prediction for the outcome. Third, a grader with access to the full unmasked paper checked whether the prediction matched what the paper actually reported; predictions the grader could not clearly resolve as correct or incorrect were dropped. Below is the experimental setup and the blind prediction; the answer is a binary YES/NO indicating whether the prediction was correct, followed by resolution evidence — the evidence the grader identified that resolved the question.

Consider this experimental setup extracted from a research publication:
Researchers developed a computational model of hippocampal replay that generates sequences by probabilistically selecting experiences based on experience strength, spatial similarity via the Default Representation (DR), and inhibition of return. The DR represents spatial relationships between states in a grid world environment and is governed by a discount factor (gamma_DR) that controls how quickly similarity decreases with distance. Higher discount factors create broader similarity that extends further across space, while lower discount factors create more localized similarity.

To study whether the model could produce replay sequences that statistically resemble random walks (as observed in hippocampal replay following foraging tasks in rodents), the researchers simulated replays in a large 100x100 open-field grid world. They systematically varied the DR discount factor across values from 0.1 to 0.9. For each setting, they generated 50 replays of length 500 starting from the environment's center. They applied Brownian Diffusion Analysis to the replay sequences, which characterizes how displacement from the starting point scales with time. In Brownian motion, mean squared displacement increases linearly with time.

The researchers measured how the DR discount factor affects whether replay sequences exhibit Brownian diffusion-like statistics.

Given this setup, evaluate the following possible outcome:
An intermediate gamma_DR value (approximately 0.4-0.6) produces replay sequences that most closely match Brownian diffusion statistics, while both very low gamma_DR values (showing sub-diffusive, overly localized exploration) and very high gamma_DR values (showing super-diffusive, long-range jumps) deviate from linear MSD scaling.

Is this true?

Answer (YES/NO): NO